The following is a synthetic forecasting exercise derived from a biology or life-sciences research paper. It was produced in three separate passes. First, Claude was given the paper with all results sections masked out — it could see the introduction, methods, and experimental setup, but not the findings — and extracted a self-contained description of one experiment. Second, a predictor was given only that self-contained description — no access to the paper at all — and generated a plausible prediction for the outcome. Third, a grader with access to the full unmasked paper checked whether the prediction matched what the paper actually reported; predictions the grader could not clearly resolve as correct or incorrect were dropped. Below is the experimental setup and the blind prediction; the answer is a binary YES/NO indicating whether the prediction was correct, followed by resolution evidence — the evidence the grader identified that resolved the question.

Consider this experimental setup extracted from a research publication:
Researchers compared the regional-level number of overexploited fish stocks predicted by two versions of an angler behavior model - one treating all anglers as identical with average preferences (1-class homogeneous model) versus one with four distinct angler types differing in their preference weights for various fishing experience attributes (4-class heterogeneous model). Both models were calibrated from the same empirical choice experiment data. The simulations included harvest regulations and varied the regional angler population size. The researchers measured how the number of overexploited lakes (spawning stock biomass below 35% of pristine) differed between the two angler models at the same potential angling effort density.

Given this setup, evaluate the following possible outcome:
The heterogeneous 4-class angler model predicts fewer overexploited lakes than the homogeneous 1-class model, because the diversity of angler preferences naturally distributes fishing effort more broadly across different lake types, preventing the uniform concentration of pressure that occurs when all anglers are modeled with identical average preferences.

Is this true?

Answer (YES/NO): NO